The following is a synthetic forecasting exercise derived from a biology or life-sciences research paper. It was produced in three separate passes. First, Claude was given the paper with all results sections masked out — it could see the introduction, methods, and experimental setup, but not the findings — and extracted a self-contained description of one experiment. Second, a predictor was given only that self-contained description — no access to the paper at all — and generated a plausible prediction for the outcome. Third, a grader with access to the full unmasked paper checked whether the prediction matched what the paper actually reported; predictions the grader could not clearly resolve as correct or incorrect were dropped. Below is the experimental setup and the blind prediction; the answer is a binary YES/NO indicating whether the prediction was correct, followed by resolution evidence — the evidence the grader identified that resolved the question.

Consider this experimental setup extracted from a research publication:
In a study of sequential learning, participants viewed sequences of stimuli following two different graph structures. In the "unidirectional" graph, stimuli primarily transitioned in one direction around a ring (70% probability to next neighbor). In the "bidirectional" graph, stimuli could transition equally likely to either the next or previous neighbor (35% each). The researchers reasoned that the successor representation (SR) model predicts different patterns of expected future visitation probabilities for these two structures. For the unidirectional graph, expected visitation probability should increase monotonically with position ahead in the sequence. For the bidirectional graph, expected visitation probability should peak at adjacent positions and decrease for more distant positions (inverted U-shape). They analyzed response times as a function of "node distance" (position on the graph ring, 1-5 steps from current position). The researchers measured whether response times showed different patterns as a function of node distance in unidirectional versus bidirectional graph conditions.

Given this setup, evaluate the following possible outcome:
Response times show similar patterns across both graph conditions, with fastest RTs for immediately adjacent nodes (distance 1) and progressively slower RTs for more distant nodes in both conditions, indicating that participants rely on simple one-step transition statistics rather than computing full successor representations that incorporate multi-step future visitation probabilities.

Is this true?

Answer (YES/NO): NO